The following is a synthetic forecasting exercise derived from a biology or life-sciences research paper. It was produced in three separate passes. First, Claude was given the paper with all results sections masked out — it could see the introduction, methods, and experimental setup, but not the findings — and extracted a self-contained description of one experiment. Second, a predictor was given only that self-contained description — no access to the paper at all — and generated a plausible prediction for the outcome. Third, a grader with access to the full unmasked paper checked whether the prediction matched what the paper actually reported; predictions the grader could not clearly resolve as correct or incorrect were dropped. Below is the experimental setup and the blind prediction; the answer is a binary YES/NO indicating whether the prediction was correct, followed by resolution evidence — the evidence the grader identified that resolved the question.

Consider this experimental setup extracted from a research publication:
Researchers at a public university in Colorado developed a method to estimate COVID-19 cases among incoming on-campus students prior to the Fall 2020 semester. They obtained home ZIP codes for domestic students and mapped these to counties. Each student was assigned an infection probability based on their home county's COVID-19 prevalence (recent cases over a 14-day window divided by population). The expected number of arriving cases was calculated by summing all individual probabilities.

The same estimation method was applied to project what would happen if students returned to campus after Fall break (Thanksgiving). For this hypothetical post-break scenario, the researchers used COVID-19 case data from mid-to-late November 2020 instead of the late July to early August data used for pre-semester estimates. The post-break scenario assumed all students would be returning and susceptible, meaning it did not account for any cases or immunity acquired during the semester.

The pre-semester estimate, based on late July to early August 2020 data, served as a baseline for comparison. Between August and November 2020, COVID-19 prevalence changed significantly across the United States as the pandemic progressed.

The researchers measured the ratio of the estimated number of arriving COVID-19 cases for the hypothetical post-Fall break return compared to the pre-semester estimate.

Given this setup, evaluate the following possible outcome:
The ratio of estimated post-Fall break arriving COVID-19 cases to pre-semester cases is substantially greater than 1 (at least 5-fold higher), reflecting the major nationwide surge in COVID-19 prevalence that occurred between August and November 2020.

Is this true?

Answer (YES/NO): YES